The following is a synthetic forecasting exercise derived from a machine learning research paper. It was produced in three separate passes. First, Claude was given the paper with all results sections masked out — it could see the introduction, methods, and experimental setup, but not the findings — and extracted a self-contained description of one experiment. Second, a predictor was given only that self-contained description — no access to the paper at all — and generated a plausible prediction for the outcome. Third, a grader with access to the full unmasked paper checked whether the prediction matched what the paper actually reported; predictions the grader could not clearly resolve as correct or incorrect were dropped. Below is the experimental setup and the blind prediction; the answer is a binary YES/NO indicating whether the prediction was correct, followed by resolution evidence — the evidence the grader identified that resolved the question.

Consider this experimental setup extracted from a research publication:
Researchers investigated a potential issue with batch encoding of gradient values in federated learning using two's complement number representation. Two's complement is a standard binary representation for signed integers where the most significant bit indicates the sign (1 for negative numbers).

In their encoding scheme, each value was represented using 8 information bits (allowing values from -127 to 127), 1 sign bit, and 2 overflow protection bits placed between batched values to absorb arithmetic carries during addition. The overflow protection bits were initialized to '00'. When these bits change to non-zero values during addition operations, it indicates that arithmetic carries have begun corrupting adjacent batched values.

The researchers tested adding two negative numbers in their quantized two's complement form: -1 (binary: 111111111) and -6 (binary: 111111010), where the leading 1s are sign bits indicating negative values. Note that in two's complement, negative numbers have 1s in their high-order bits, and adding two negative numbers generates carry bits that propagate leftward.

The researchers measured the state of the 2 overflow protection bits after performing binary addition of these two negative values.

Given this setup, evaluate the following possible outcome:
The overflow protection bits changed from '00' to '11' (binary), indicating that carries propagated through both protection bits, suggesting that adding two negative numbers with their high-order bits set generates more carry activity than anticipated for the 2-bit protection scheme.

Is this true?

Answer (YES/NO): NO